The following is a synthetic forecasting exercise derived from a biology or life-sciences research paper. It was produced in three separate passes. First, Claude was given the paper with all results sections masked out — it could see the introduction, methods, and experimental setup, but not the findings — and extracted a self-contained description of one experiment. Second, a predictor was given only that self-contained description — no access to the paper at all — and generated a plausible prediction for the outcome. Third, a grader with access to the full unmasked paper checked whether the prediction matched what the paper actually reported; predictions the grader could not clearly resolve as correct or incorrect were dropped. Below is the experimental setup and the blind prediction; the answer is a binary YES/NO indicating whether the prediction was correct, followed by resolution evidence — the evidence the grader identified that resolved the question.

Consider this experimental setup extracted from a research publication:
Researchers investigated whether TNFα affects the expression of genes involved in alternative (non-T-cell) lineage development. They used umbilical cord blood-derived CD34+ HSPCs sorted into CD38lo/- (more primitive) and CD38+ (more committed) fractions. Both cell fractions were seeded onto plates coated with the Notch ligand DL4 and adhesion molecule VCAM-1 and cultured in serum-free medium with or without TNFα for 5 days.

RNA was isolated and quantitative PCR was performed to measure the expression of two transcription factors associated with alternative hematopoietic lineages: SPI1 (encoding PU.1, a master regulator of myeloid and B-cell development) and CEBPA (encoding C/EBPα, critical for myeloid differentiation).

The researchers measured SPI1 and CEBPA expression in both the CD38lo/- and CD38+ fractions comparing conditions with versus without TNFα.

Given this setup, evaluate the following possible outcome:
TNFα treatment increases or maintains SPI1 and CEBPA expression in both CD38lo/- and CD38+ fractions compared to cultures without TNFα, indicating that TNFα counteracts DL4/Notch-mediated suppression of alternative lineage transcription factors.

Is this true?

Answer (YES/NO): NO